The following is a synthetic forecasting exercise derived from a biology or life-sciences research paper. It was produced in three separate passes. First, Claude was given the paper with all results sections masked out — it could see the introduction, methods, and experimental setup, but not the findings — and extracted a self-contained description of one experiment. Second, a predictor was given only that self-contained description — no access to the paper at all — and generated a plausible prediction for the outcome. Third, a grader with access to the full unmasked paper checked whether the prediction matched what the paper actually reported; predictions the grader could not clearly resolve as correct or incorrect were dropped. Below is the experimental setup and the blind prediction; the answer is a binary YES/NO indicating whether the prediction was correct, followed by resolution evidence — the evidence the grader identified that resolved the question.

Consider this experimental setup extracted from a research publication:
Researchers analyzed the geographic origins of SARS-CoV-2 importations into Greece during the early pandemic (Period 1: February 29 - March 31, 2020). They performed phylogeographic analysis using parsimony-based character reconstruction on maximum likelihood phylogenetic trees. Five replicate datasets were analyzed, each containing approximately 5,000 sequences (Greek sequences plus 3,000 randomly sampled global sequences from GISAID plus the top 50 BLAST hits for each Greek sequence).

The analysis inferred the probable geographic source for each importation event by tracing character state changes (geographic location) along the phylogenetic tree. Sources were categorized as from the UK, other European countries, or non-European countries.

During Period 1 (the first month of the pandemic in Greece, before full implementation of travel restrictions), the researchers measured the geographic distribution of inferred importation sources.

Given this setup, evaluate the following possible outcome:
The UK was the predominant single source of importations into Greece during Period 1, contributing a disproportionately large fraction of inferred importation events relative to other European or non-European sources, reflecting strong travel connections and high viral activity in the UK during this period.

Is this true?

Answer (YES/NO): YES